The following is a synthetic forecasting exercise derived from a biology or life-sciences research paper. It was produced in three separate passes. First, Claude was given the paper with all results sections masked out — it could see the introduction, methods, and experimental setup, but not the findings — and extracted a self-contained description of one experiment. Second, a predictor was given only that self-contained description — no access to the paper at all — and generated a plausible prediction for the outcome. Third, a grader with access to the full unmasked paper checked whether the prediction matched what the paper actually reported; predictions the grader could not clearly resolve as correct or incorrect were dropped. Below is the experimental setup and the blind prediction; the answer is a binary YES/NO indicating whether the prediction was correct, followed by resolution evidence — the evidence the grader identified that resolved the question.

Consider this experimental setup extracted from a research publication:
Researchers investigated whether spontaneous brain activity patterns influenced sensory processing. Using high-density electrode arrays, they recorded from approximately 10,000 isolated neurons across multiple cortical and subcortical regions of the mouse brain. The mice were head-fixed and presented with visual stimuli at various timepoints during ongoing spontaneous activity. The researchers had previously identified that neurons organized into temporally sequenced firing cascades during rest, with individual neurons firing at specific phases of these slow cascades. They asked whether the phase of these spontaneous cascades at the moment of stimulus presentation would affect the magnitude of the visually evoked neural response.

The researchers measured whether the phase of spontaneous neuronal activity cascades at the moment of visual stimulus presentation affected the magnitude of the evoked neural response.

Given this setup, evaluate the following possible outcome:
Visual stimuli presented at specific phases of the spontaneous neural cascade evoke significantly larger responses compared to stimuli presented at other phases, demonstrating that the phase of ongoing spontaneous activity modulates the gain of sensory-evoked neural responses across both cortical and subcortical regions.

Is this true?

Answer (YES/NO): YES